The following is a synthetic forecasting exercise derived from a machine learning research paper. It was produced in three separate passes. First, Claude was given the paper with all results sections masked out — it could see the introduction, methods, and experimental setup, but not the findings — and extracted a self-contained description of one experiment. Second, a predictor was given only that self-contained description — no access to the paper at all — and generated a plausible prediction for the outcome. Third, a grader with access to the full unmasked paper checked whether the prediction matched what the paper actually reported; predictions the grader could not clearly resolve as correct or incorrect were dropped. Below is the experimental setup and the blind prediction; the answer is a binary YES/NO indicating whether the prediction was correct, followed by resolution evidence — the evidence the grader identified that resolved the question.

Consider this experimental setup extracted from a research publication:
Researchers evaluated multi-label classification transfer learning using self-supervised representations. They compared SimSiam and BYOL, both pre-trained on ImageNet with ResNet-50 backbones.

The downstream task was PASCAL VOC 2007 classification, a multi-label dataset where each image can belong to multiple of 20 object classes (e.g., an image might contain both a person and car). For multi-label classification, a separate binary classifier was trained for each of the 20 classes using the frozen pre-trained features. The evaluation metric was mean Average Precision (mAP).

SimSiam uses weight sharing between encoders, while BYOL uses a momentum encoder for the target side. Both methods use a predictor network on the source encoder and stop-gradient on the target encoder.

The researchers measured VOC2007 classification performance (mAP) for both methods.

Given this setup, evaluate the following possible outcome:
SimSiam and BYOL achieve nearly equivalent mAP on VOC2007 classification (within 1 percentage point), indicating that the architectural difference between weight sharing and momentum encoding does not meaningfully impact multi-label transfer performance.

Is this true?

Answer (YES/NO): NO